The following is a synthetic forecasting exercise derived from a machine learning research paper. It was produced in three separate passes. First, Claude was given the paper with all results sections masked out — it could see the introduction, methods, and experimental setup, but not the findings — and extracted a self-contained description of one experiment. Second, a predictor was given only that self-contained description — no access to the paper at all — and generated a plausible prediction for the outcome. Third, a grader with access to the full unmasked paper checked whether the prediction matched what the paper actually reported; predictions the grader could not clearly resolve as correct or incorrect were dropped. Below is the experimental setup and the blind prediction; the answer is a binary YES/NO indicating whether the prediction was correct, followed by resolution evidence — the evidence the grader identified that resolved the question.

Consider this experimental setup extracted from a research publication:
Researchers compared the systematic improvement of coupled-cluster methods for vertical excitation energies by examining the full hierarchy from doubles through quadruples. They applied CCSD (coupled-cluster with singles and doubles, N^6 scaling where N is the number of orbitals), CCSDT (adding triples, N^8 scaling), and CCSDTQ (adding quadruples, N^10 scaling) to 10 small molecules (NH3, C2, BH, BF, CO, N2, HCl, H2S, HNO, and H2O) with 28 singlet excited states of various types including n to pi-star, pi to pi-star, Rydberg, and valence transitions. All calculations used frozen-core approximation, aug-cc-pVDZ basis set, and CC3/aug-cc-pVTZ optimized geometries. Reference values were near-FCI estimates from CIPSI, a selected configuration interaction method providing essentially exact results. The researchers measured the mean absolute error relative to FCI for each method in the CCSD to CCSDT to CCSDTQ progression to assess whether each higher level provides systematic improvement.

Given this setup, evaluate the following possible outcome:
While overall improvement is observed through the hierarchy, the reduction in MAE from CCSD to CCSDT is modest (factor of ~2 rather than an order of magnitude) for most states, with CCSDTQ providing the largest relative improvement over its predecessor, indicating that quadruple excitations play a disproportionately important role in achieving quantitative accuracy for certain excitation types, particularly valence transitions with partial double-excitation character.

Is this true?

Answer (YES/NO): NO